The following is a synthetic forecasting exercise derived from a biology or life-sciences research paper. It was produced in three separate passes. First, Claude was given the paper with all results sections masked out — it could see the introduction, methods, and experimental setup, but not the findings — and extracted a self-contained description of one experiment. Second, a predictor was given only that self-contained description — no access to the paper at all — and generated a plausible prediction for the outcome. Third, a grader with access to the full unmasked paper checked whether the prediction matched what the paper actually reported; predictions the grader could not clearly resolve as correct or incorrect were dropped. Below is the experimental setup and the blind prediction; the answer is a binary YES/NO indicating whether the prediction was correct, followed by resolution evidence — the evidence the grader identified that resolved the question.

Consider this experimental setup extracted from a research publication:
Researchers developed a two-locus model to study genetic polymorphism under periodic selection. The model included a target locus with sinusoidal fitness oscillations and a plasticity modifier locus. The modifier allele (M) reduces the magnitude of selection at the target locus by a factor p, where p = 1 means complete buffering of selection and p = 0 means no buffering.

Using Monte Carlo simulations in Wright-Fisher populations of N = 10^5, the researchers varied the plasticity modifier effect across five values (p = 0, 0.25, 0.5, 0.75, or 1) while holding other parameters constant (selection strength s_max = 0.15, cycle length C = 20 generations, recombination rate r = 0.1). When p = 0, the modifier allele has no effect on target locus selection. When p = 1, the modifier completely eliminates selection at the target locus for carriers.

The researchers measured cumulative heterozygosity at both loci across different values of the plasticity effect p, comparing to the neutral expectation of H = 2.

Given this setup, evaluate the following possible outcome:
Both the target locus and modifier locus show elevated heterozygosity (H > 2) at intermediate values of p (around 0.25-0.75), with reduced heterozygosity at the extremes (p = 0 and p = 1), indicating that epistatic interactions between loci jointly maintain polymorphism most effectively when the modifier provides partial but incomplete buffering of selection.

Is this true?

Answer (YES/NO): NO